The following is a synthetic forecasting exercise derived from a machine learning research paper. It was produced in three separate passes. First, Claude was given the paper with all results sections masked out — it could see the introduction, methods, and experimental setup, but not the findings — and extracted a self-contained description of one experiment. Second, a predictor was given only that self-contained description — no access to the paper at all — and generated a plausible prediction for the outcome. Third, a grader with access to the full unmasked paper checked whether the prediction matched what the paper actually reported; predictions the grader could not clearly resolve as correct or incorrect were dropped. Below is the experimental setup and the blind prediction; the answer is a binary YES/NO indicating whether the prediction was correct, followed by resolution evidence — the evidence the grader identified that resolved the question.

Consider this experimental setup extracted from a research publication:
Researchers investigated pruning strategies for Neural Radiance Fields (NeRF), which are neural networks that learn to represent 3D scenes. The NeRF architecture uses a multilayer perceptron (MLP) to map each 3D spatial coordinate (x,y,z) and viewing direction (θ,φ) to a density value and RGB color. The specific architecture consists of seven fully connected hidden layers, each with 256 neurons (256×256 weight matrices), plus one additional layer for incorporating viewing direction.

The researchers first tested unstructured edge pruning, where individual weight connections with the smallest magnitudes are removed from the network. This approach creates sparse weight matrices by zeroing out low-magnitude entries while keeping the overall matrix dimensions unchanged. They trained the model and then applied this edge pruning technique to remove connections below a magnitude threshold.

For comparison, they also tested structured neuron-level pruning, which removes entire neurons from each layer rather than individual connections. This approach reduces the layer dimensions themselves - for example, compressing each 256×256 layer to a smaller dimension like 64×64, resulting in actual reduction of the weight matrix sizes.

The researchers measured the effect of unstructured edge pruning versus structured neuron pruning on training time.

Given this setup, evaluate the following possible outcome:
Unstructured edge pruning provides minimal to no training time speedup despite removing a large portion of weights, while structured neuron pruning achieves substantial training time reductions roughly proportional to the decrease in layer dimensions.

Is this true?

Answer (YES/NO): NO